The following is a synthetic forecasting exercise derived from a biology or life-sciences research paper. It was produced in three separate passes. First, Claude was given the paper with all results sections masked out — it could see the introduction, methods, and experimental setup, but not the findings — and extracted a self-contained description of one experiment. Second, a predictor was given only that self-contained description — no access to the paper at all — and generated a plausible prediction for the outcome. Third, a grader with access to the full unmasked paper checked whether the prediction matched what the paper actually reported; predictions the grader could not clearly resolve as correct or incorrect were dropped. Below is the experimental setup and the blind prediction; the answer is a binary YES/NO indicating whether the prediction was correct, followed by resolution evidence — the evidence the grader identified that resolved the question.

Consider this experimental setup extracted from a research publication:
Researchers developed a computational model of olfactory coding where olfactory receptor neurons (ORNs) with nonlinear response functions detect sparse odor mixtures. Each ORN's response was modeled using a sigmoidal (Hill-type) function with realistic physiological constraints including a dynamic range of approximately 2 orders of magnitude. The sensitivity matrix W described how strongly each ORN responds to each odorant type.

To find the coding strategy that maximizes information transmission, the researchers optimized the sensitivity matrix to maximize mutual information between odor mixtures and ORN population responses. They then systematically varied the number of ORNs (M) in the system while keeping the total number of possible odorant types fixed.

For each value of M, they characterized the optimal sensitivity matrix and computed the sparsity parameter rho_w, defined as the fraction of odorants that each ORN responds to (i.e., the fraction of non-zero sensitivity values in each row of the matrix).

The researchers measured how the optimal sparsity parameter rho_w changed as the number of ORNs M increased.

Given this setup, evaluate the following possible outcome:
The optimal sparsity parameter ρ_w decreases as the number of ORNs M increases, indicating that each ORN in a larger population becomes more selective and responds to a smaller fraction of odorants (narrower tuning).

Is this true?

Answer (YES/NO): YES